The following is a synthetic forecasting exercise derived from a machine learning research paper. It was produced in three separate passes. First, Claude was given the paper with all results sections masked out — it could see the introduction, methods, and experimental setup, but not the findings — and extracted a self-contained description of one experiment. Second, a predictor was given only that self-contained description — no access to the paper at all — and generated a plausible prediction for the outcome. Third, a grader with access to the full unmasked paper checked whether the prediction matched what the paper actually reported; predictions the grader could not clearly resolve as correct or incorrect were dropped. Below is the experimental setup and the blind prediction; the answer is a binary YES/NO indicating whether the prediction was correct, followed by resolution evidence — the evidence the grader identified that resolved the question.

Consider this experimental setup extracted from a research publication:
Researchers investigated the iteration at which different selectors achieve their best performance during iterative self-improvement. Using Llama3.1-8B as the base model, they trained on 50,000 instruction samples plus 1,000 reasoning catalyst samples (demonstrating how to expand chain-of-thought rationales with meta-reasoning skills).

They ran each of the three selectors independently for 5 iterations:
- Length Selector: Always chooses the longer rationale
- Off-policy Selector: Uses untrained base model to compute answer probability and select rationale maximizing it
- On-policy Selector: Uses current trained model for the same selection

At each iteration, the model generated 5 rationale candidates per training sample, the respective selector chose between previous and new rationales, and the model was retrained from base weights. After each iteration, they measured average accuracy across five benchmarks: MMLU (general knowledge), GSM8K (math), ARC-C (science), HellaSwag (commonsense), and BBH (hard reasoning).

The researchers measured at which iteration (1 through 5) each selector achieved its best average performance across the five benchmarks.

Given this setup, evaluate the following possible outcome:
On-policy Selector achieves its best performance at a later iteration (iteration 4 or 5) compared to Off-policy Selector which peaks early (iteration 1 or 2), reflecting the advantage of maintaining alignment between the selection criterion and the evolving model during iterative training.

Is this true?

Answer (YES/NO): NO